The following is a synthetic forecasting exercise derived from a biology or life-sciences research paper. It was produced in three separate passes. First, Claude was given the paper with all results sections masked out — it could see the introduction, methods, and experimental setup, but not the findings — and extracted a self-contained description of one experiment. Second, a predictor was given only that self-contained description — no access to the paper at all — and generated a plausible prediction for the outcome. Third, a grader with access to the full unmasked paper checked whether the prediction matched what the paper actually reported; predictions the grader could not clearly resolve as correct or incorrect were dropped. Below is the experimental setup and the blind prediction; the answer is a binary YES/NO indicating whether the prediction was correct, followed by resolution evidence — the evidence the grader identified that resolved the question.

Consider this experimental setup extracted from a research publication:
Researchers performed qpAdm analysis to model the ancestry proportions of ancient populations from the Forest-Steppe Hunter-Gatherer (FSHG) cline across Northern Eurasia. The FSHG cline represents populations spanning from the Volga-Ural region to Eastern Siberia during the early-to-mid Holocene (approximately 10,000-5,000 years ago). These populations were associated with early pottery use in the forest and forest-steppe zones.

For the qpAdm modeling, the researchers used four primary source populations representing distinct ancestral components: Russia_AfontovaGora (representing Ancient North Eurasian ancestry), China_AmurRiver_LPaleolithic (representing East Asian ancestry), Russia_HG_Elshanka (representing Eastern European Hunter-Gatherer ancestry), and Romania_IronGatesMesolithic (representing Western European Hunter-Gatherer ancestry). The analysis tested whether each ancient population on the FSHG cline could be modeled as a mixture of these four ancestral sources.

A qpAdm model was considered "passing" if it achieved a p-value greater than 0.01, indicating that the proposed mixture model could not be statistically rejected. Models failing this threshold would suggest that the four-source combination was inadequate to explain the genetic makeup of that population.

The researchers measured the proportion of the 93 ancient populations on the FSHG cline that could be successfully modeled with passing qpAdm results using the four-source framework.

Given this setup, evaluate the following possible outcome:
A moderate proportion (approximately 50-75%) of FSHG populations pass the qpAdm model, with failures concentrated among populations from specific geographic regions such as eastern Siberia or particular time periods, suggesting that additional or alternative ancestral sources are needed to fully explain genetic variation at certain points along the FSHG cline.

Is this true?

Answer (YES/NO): NO